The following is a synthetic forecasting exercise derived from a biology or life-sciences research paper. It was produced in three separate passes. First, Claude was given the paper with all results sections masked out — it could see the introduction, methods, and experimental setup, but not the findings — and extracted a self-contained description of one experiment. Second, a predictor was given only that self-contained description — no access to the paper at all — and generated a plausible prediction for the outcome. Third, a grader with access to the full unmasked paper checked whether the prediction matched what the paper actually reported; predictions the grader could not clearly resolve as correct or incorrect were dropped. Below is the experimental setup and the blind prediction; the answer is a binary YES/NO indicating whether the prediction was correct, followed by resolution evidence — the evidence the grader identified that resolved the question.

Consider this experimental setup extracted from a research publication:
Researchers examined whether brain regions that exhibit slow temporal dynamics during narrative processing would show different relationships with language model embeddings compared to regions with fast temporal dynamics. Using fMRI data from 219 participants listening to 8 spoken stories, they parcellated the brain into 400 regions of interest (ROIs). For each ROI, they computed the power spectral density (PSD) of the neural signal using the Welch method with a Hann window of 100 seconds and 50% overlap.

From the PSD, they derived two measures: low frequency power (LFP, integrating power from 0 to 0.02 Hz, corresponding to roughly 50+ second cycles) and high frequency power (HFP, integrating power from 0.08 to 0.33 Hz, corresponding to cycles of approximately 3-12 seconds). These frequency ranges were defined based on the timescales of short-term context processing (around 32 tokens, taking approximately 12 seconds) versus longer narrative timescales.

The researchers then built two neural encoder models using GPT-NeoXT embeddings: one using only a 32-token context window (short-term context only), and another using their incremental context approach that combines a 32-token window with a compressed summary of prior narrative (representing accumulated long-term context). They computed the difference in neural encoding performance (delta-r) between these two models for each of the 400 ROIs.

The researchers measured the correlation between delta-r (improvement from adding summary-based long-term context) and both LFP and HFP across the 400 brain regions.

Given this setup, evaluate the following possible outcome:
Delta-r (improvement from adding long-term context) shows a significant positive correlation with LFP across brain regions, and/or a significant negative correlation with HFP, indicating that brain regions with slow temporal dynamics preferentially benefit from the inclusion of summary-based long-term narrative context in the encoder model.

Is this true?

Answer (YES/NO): YES